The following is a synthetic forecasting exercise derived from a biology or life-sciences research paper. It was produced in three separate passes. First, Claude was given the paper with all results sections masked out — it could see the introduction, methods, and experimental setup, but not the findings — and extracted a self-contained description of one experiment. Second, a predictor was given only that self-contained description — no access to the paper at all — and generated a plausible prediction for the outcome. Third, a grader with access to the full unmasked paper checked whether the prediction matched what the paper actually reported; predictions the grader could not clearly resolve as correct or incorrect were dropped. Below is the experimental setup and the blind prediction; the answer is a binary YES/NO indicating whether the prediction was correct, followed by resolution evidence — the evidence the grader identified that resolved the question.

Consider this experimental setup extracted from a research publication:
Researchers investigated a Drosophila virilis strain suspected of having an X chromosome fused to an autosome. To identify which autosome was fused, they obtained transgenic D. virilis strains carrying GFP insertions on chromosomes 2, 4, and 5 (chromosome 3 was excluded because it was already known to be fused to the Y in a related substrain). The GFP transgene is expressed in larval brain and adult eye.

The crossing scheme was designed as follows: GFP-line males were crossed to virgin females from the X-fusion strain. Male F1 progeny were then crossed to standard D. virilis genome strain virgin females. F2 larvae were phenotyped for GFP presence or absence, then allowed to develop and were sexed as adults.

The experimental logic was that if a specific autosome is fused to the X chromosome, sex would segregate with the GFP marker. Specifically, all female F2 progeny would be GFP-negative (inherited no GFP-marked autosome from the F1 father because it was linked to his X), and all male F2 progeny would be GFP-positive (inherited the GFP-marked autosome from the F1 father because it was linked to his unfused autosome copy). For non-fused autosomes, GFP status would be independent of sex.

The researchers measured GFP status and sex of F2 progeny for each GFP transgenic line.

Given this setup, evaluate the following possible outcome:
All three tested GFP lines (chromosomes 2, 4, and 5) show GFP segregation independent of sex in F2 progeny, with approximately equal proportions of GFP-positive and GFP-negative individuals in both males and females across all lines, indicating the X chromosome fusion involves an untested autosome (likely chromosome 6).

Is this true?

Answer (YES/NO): NO